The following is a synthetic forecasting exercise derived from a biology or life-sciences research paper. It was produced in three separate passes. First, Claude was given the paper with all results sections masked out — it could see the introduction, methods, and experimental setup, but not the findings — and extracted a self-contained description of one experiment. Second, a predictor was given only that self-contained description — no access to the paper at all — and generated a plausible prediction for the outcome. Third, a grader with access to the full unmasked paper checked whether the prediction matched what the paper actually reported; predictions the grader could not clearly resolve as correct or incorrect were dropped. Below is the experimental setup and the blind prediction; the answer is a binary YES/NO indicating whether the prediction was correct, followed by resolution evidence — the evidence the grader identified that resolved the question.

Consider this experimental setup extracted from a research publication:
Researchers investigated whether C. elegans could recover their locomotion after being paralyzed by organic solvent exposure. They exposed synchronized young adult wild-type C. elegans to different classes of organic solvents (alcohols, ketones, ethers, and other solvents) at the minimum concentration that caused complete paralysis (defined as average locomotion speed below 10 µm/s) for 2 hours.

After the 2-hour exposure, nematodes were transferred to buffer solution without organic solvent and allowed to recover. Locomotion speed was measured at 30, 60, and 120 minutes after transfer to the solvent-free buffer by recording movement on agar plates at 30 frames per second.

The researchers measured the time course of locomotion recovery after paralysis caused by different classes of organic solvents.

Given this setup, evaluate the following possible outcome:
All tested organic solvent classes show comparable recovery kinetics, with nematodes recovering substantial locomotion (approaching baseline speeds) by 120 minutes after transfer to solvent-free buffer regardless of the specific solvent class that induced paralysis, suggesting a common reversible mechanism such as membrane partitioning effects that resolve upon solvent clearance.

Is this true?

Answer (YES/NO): NO